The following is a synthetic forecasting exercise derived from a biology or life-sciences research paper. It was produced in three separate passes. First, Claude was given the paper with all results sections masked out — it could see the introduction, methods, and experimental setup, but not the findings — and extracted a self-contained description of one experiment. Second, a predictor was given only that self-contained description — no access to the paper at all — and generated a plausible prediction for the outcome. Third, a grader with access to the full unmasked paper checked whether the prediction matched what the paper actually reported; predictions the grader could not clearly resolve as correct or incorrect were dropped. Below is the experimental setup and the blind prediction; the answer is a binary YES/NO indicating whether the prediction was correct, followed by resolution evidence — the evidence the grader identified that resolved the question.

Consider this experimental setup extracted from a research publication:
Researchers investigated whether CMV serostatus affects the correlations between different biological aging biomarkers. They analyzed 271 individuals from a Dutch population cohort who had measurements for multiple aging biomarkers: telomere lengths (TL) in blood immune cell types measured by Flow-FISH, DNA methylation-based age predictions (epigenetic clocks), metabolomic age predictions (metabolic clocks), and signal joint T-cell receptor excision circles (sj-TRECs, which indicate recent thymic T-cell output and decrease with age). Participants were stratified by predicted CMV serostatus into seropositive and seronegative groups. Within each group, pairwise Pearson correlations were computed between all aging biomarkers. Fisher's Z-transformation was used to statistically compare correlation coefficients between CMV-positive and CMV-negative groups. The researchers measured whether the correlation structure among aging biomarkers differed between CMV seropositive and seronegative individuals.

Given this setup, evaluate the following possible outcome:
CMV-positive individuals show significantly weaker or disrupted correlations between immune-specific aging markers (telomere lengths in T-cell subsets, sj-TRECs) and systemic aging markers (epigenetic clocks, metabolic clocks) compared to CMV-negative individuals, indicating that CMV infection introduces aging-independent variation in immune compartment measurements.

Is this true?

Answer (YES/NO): NO